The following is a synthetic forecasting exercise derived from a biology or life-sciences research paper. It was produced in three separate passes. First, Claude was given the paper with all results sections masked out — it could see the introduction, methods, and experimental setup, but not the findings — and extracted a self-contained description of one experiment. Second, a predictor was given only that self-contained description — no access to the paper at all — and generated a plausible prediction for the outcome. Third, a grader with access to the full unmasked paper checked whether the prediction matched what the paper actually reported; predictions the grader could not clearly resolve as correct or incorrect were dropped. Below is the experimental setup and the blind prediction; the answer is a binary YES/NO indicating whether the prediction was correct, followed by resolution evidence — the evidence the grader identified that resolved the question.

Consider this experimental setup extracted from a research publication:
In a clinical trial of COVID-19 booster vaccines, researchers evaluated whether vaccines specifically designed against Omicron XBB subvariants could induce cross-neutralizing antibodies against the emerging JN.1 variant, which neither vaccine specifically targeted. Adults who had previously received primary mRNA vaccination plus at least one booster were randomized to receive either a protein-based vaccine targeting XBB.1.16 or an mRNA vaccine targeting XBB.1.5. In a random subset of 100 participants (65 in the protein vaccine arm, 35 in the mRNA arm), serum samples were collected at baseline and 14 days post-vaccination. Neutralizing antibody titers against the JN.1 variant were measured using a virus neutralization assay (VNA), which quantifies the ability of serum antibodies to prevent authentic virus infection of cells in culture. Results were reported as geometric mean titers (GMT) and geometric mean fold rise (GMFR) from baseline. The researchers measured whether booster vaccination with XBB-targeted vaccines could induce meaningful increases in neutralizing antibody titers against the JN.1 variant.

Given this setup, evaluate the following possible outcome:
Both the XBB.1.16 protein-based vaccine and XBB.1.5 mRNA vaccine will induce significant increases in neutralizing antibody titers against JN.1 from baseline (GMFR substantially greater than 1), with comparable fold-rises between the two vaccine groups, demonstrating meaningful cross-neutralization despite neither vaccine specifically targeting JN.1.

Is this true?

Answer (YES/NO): NO